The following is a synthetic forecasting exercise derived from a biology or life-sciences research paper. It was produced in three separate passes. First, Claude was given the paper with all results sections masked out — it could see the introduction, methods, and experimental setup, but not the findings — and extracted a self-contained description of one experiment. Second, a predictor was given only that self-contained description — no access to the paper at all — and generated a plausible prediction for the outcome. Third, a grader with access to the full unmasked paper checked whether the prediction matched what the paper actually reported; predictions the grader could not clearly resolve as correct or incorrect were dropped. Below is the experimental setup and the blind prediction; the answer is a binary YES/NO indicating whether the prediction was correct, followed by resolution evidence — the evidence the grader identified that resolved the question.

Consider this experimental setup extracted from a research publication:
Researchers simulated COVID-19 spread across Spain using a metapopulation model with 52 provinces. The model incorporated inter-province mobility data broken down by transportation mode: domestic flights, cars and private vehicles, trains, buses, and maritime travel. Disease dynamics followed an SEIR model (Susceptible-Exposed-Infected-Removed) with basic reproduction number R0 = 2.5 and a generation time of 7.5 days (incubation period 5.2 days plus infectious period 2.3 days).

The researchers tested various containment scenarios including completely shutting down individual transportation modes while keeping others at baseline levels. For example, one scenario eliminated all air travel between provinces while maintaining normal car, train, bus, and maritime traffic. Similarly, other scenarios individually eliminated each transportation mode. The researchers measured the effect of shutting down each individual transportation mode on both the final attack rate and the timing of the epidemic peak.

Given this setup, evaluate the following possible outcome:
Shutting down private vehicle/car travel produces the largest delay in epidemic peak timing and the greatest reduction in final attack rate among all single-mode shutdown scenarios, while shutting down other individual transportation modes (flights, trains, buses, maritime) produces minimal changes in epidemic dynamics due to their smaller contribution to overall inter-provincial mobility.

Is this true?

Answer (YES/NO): NO